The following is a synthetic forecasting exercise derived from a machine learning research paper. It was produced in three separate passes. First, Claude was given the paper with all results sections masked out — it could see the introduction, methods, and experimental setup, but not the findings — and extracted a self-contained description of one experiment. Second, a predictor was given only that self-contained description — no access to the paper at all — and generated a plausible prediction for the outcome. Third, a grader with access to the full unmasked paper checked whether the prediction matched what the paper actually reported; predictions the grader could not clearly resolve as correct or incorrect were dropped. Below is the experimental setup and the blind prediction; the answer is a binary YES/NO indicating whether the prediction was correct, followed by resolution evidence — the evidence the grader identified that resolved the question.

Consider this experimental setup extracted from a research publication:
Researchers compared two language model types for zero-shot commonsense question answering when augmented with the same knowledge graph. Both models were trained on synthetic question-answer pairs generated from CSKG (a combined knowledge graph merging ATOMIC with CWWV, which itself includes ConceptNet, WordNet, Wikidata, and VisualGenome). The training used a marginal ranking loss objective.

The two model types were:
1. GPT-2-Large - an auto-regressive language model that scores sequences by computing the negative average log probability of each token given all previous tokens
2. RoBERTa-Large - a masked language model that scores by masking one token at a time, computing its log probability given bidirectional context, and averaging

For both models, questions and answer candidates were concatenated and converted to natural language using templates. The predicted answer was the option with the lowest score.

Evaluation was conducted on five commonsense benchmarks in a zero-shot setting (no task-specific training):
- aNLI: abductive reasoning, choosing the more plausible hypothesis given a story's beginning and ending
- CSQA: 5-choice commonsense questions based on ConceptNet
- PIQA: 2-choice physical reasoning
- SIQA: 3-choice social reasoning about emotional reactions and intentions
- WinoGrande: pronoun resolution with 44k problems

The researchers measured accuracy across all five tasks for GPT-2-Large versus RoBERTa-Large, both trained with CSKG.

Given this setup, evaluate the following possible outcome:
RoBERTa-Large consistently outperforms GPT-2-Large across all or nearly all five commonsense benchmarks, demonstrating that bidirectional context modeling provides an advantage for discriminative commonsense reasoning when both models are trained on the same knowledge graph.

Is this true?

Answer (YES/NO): YES